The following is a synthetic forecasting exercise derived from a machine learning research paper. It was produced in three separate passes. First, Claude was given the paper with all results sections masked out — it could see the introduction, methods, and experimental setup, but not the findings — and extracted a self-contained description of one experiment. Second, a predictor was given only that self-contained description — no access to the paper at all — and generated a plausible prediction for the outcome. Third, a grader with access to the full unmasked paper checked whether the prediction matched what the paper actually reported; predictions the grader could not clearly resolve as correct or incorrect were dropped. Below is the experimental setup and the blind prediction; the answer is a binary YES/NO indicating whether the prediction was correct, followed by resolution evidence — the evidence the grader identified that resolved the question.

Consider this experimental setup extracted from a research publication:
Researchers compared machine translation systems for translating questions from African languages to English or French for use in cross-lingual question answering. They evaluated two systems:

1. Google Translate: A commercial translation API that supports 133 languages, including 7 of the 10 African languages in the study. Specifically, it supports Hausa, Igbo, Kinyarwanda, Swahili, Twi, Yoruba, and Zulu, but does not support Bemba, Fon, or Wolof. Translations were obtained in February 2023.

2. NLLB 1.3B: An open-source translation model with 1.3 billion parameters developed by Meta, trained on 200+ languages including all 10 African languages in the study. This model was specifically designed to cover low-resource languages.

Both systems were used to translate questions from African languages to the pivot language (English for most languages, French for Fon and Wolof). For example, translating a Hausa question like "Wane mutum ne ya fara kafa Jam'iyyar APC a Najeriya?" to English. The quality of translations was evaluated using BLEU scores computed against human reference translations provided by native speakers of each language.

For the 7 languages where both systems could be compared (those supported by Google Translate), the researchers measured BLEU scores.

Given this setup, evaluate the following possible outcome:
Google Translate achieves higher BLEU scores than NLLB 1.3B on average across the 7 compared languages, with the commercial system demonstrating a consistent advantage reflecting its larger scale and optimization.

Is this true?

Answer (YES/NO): YES